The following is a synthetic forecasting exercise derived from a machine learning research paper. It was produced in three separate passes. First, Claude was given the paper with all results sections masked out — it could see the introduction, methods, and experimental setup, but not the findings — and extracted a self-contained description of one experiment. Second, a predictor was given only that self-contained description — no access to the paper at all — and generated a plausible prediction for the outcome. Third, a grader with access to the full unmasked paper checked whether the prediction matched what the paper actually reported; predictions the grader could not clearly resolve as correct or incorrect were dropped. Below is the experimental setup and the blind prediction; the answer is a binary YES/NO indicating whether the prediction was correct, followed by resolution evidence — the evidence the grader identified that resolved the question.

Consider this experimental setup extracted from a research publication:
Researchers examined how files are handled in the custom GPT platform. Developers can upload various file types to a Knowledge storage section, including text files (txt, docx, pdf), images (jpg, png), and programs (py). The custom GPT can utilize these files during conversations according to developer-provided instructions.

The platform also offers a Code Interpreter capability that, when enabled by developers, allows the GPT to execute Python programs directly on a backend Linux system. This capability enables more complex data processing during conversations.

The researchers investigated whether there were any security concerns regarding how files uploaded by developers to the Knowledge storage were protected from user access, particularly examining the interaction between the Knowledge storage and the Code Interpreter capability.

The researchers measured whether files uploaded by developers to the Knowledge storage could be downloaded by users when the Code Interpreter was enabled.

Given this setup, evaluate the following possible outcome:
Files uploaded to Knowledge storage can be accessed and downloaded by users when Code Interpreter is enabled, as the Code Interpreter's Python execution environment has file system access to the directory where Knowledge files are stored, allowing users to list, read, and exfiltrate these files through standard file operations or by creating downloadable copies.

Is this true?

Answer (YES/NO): YES